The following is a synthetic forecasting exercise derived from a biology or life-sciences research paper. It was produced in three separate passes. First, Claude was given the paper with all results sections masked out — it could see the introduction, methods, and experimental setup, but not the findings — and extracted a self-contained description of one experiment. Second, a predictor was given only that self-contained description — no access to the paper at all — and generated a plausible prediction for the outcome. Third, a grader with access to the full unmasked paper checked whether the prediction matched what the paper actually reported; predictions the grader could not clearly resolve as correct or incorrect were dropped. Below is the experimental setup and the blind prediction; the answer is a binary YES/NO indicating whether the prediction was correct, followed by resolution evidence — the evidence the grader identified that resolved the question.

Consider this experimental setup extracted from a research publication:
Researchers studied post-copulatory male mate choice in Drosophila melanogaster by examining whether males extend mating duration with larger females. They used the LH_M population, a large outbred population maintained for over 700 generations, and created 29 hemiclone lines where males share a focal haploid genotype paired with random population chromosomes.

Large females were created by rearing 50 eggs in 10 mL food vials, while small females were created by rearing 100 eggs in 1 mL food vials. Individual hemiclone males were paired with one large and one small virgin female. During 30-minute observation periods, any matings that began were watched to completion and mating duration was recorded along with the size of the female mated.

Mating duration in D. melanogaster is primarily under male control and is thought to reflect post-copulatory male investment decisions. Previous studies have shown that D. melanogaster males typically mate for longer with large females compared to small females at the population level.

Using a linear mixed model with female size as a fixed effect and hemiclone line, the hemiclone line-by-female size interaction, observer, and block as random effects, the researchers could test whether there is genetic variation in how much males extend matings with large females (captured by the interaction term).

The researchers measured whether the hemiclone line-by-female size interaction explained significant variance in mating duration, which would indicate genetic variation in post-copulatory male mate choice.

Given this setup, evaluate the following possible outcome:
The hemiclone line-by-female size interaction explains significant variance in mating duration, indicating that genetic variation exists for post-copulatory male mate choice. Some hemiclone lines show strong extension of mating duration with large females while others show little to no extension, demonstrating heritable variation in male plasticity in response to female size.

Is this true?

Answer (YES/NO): YES